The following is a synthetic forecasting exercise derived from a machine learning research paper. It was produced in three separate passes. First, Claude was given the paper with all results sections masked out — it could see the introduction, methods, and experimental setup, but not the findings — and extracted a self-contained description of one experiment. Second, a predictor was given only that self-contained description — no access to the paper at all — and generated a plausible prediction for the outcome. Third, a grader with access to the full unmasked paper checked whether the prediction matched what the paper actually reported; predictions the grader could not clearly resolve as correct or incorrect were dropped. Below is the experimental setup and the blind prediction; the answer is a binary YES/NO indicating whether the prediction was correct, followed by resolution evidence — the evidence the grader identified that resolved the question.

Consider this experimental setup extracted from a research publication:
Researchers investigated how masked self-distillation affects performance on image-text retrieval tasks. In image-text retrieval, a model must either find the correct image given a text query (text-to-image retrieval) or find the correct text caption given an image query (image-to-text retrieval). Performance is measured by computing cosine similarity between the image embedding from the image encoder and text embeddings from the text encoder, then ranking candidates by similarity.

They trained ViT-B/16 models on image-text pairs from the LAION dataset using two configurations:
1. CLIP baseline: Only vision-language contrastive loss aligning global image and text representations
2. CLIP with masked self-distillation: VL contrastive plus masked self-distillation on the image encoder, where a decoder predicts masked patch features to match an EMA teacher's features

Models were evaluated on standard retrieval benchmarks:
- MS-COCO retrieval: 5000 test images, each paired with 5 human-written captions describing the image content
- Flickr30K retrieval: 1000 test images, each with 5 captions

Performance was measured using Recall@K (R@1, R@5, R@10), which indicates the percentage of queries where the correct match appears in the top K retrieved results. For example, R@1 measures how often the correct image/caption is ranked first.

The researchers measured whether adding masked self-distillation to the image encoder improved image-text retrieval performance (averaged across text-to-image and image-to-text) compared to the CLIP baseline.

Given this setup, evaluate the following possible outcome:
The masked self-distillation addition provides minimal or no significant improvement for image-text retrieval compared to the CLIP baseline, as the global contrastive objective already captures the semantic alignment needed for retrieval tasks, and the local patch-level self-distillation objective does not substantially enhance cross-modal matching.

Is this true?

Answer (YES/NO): NO